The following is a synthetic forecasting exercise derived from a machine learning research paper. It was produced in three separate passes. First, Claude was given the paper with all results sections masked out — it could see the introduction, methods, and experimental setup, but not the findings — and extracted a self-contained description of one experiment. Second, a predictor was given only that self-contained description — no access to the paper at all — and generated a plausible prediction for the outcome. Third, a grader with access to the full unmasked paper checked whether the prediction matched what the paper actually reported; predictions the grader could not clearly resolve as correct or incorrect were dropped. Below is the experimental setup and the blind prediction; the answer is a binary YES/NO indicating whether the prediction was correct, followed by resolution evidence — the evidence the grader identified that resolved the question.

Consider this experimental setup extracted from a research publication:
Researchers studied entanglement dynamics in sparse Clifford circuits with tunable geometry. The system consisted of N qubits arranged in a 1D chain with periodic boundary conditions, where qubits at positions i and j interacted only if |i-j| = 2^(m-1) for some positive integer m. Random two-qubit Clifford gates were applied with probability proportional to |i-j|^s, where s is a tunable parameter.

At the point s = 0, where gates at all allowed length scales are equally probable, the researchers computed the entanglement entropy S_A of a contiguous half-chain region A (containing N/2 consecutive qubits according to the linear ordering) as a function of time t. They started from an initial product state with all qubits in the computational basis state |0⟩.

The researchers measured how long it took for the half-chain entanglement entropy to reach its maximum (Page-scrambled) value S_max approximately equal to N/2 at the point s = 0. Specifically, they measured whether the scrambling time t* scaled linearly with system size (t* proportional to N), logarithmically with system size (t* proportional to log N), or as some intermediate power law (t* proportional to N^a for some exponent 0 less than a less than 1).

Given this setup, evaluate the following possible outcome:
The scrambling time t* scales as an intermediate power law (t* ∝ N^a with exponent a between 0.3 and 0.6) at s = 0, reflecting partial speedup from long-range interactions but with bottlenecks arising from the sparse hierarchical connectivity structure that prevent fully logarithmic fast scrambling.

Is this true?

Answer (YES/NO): NO